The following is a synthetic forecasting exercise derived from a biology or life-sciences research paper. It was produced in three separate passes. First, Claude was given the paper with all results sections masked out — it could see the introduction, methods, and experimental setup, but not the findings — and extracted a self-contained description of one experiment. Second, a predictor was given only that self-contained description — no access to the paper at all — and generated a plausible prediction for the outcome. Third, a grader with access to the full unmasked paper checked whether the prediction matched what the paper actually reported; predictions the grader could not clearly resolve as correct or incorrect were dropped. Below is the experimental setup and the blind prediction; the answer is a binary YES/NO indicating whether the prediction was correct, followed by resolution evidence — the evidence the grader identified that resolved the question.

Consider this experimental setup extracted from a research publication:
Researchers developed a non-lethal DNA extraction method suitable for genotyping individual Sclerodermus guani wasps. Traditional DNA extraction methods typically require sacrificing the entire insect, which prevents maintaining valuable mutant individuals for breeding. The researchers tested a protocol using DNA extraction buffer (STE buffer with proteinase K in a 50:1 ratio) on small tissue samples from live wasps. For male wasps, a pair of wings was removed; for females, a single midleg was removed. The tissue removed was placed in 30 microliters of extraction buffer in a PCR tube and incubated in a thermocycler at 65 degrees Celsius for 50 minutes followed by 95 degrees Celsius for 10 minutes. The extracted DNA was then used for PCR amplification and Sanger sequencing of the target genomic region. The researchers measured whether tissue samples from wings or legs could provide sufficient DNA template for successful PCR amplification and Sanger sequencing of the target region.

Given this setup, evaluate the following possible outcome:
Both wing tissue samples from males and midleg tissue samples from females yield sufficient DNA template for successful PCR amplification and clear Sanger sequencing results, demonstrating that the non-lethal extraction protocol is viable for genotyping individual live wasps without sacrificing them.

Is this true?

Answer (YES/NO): YES